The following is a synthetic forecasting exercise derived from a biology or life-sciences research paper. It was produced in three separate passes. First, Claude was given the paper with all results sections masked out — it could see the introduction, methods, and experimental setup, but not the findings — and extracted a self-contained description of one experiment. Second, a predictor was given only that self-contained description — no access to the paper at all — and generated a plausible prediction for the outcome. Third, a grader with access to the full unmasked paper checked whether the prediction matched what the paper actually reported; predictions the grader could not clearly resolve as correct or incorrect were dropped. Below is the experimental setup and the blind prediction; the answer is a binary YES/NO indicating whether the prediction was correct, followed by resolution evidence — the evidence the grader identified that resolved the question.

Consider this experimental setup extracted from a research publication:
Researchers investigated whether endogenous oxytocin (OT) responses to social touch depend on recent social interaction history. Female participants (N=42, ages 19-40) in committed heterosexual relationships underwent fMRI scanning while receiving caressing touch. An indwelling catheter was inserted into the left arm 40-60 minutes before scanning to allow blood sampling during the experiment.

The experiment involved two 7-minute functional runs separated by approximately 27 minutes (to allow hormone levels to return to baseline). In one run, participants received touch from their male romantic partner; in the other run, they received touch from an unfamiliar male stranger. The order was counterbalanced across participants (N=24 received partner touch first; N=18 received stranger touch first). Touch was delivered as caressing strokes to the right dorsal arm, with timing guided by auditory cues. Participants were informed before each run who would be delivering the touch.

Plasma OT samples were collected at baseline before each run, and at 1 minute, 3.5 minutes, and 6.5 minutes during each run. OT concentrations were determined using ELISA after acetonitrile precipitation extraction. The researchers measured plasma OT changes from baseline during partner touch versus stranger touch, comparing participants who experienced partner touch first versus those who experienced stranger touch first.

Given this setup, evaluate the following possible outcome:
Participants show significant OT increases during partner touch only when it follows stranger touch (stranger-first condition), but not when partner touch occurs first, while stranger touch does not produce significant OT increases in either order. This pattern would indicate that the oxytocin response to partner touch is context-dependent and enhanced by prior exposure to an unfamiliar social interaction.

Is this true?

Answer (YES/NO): NO